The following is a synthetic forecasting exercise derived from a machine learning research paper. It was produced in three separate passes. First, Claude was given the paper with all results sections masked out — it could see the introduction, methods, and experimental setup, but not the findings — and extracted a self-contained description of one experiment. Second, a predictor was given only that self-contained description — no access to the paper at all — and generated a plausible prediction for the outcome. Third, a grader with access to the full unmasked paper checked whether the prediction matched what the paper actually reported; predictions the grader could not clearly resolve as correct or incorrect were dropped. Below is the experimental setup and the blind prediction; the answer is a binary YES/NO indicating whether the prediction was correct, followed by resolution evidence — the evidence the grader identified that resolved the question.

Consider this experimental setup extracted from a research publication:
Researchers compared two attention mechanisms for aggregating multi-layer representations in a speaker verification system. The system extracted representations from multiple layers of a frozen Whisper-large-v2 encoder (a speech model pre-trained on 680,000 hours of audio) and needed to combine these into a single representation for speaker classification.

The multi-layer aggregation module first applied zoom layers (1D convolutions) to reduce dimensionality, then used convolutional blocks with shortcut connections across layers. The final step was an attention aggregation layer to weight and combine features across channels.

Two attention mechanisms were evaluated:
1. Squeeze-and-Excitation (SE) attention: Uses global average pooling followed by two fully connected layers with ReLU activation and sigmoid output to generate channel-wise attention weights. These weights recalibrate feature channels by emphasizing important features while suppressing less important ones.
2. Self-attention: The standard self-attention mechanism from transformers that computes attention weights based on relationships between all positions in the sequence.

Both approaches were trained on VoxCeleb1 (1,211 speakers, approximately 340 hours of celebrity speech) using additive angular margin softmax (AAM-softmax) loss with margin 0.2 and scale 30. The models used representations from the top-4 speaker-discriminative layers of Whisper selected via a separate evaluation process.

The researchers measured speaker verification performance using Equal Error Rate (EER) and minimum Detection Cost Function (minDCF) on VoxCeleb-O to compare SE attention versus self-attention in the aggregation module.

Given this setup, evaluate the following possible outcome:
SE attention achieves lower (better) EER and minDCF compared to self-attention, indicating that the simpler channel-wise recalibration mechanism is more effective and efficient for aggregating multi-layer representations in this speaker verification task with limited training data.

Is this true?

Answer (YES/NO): YES